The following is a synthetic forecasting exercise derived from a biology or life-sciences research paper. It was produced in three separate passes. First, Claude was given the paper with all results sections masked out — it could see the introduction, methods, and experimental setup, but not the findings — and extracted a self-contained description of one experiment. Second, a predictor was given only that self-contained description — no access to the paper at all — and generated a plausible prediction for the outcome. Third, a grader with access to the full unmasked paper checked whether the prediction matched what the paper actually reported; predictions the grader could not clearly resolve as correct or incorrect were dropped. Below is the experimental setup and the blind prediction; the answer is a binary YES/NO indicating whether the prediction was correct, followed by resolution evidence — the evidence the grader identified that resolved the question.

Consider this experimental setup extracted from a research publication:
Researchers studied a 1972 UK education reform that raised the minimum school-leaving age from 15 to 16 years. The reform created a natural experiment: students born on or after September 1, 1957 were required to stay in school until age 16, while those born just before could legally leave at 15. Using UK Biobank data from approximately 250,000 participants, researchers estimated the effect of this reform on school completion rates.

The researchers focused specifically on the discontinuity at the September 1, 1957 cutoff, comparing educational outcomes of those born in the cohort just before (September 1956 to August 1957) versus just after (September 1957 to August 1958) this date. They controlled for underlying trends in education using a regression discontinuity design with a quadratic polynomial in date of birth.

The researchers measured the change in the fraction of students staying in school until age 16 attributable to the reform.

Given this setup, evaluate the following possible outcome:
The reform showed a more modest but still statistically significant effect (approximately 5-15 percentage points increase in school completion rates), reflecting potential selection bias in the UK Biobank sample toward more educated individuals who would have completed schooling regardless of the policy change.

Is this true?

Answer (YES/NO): YES